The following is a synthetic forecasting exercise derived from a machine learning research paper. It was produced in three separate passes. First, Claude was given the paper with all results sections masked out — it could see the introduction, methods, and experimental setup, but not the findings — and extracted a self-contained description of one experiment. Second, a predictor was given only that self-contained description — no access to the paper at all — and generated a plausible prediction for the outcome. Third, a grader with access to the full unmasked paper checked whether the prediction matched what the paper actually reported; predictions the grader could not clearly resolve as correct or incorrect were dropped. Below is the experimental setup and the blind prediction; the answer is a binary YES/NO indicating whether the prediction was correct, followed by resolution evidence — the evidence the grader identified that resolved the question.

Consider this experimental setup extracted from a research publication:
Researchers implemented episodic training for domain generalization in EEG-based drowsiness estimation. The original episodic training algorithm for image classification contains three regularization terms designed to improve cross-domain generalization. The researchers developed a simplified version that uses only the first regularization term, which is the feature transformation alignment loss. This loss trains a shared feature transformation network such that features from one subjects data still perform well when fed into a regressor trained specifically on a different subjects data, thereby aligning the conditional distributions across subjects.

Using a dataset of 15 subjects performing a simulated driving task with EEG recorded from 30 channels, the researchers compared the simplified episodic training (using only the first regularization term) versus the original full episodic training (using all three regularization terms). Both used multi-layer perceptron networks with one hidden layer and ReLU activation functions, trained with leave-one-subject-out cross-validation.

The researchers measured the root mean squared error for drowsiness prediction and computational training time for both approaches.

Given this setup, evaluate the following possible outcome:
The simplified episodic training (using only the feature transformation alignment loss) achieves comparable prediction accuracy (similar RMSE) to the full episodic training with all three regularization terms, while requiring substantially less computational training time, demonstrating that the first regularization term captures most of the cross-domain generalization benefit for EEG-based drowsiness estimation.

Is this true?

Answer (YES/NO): YES